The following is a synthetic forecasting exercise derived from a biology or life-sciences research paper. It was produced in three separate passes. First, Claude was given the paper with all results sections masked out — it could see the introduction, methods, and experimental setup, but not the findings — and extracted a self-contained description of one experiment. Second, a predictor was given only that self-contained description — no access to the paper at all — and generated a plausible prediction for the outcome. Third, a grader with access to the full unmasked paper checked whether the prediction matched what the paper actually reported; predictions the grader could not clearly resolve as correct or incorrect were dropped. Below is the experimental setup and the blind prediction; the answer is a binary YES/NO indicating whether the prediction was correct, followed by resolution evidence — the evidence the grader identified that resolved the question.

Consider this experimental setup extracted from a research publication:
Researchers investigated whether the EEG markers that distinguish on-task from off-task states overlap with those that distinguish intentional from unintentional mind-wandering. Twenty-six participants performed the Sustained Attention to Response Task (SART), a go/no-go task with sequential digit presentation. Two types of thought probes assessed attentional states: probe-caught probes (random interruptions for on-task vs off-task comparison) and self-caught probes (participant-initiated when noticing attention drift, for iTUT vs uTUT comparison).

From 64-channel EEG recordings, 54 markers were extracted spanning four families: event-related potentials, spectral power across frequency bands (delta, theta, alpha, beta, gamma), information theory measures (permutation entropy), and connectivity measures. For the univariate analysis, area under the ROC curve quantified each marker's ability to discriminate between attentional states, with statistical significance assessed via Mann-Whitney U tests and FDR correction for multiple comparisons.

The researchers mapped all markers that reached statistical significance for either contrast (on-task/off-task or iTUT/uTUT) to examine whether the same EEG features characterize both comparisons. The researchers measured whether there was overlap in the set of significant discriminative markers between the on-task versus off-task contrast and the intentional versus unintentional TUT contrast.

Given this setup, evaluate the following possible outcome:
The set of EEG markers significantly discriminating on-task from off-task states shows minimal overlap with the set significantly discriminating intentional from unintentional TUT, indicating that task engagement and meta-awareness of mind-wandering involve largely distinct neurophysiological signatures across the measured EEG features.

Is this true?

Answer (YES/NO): YES